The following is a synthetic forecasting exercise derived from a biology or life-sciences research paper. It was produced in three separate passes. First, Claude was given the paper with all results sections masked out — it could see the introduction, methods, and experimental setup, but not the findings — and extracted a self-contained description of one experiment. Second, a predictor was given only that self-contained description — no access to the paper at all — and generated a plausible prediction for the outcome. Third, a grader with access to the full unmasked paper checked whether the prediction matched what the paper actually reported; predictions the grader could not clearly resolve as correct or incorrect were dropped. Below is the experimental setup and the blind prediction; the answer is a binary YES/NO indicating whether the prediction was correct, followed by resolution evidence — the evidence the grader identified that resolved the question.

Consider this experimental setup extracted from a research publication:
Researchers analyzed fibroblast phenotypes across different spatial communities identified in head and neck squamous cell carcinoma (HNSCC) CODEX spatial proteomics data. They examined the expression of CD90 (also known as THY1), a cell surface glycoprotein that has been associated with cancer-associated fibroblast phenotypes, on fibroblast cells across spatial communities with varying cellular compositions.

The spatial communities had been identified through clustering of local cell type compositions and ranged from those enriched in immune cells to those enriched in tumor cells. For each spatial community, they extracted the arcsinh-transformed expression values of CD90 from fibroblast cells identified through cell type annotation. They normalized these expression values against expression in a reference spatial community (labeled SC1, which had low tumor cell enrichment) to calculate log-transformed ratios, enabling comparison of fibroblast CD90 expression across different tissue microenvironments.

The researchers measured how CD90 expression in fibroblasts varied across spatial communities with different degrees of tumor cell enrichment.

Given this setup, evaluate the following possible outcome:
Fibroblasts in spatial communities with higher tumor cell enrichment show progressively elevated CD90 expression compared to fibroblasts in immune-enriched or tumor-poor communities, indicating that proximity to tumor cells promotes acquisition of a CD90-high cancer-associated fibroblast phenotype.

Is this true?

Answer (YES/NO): NO